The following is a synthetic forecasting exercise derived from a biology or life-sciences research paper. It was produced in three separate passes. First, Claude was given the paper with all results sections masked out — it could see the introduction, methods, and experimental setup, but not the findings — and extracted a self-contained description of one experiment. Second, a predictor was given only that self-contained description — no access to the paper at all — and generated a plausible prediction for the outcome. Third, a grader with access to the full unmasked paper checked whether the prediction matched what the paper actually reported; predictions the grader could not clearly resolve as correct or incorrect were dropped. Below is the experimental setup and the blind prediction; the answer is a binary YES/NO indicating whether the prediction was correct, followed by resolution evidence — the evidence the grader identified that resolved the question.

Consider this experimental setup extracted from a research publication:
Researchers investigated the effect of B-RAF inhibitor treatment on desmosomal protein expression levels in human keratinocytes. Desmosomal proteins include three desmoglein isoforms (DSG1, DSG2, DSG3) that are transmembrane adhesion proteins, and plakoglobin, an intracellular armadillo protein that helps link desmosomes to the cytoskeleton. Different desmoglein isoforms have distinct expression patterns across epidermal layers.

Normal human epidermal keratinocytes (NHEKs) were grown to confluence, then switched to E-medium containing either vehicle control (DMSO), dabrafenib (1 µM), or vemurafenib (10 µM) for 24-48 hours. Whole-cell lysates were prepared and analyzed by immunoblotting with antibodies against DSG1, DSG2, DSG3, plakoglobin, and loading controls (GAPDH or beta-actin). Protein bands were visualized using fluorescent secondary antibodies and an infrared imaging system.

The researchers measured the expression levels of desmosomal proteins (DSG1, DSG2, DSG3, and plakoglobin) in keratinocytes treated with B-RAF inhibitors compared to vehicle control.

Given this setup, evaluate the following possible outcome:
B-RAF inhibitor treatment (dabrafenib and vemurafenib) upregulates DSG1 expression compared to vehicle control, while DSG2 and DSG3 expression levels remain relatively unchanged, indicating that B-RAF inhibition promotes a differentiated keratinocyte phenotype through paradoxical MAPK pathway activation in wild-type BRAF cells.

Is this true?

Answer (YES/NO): NO